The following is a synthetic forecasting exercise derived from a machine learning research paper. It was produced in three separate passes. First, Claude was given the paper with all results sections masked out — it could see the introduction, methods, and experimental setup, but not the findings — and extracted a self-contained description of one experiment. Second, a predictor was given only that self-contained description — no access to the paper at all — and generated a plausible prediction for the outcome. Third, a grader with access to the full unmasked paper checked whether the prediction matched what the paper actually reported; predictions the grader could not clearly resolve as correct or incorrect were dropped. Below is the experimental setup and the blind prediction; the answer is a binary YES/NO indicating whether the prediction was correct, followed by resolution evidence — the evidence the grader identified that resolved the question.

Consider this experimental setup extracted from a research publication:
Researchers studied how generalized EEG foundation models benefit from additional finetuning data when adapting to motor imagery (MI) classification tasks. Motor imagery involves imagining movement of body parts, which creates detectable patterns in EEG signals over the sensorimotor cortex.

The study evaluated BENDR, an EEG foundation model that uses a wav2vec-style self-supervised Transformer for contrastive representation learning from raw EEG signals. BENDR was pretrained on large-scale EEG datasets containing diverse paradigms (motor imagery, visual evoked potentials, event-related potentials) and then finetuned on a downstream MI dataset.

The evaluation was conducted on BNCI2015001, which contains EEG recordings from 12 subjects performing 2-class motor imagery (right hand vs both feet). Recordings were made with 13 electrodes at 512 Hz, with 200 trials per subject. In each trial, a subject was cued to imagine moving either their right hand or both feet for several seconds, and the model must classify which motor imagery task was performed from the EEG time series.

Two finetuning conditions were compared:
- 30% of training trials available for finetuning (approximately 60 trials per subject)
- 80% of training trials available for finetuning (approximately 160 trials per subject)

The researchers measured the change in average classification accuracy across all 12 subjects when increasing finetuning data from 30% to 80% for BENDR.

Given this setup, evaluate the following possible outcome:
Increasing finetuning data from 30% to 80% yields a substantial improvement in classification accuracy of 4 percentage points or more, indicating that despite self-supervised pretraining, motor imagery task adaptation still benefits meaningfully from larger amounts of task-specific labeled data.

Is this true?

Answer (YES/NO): YES